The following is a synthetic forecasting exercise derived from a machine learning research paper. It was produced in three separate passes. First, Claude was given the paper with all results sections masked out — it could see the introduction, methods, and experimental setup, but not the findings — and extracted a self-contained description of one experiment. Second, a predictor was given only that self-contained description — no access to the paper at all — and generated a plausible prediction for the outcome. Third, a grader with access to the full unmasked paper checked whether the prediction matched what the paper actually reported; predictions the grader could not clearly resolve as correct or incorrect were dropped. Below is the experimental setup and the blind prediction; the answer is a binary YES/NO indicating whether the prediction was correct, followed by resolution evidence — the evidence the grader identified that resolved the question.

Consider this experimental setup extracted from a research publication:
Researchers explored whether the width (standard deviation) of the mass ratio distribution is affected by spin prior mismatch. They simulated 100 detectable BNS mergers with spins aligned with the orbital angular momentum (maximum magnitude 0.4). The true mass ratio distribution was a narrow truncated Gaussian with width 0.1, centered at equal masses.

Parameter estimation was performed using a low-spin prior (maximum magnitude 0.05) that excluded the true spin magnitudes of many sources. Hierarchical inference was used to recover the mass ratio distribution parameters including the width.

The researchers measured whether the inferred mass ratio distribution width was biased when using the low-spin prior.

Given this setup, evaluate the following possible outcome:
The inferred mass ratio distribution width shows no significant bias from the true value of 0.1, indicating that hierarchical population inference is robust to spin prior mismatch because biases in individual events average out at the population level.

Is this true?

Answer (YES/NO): NO